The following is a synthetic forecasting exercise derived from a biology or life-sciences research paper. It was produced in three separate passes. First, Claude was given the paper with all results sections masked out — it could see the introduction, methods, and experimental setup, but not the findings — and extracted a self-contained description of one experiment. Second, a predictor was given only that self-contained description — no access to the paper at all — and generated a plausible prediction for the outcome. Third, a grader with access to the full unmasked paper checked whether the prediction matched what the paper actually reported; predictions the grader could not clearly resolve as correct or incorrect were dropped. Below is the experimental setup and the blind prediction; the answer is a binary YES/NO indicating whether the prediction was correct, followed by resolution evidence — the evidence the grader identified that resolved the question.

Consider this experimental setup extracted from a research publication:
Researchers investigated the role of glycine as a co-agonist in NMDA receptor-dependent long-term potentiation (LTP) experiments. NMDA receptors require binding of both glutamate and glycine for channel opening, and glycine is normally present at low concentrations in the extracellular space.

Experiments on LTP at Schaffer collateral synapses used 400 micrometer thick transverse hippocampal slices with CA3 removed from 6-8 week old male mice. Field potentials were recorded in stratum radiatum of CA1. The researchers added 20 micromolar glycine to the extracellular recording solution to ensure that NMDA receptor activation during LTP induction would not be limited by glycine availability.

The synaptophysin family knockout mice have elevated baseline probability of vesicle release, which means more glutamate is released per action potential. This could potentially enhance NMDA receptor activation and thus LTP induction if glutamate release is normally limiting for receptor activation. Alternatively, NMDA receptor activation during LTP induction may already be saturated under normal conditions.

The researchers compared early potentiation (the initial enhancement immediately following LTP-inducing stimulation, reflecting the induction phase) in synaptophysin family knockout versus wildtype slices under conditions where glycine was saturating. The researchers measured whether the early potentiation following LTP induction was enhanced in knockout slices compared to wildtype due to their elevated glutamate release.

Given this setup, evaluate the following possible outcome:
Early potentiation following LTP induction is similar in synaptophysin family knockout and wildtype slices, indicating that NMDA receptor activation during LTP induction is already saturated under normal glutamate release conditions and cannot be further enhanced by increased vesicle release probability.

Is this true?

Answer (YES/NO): YES